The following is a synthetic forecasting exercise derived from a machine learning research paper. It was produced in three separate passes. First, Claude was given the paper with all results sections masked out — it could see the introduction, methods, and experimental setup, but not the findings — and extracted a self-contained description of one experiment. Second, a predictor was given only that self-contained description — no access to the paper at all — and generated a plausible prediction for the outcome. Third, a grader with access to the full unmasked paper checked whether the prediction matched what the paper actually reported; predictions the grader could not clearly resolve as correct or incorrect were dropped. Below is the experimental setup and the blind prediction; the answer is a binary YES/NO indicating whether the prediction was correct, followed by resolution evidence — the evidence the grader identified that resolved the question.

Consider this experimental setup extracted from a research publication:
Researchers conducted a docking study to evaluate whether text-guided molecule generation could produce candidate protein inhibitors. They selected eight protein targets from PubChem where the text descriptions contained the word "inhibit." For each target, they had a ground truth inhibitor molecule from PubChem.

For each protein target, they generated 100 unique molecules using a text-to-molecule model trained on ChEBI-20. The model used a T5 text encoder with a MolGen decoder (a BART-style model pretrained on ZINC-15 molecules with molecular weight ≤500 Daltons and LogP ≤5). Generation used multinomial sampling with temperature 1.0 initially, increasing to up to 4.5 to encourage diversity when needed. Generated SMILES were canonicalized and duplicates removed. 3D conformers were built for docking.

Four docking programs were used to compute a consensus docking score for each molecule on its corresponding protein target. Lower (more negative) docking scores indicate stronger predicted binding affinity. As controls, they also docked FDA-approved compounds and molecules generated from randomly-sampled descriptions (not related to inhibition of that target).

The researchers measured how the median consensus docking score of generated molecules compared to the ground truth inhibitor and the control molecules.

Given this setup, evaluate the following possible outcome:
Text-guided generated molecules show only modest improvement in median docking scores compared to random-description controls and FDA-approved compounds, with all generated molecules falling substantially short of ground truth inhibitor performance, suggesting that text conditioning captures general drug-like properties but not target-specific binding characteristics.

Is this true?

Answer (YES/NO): NO